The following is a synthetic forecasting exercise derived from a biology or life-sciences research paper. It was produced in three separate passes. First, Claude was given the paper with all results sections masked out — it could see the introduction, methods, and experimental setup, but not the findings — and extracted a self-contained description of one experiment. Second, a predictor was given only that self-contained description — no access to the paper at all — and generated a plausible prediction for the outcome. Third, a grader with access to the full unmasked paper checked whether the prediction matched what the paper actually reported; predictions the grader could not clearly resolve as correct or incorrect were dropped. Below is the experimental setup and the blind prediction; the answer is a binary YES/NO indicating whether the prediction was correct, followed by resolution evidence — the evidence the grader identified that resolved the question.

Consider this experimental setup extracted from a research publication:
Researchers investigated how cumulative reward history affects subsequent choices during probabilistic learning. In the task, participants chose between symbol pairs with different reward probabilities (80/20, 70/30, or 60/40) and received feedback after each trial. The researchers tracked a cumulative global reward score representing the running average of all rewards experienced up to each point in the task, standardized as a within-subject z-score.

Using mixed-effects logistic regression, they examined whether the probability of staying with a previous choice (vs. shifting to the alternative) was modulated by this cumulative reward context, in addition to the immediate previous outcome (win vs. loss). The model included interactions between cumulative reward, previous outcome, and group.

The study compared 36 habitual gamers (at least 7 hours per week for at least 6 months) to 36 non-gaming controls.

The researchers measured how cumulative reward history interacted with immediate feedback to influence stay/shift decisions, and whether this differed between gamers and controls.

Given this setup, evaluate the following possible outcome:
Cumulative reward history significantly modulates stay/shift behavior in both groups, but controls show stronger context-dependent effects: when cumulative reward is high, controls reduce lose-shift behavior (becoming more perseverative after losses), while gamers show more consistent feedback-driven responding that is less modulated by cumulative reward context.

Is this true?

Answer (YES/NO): NO